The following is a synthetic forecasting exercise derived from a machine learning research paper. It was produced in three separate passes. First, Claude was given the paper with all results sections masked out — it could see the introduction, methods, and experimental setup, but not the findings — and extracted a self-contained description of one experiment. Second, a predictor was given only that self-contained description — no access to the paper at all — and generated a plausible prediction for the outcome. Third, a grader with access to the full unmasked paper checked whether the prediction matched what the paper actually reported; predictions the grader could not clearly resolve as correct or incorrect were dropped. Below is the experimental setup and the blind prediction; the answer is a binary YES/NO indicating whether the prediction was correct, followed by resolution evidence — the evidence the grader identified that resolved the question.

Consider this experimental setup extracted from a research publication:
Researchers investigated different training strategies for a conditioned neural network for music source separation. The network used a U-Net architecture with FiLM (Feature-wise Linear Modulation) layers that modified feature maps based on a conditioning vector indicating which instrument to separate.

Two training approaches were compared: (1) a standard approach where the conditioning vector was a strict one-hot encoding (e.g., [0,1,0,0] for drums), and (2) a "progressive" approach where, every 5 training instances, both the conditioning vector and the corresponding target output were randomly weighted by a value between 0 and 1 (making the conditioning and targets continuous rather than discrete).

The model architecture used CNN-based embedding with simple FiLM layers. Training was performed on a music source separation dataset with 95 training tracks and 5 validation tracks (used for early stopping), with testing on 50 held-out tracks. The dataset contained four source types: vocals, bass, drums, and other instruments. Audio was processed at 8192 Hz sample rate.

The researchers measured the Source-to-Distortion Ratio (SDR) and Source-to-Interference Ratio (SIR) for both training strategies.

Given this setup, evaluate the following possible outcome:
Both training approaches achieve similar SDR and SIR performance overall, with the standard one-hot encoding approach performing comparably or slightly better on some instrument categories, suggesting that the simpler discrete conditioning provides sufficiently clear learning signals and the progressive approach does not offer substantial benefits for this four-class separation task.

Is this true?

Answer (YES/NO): NO